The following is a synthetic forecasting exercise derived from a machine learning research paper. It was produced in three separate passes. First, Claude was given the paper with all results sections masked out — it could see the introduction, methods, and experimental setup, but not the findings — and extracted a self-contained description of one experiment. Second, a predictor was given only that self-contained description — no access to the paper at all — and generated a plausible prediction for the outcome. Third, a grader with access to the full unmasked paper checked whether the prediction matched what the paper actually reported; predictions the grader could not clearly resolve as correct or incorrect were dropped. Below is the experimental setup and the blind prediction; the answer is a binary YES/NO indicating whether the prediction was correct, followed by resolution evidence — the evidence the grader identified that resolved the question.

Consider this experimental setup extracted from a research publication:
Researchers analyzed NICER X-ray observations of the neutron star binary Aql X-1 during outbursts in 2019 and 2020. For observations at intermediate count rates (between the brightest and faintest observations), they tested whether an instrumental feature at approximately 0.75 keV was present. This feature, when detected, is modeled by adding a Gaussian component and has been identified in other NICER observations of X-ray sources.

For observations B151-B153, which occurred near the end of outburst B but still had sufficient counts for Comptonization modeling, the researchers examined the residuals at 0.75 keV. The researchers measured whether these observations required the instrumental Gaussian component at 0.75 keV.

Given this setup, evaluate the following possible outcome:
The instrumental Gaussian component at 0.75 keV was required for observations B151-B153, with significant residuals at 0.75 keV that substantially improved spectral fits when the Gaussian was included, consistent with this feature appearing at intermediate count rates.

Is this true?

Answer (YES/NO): NO